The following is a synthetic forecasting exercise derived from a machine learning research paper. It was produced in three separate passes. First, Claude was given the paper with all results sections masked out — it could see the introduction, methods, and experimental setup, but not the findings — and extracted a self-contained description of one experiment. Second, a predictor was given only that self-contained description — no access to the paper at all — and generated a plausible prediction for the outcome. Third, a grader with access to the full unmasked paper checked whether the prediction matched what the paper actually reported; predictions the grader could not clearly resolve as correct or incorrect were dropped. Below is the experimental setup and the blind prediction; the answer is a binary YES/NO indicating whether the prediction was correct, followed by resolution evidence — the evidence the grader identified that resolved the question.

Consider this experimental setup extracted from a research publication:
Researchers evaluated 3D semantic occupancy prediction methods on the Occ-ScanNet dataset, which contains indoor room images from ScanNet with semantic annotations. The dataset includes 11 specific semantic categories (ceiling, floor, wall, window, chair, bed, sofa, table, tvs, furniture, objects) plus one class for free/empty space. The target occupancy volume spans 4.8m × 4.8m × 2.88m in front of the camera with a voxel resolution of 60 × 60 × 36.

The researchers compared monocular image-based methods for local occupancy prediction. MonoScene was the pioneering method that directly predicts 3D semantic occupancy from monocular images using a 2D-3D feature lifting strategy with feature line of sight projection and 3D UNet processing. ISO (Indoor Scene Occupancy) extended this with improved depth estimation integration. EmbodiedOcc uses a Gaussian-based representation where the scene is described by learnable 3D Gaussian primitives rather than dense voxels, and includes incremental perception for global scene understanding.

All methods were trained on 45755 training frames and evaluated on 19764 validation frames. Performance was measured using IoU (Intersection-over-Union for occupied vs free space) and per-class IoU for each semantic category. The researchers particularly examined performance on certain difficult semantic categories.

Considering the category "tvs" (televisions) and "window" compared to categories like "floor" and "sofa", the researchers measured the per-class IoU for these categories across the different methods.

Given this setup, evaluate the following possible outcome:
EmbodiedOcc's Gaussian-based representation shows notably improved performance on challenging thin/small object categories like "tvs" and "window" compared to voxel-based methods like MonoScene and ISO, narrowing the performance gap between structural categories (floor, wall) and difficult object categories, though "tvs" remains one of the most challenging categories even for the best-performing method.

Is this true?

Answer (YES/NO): YES